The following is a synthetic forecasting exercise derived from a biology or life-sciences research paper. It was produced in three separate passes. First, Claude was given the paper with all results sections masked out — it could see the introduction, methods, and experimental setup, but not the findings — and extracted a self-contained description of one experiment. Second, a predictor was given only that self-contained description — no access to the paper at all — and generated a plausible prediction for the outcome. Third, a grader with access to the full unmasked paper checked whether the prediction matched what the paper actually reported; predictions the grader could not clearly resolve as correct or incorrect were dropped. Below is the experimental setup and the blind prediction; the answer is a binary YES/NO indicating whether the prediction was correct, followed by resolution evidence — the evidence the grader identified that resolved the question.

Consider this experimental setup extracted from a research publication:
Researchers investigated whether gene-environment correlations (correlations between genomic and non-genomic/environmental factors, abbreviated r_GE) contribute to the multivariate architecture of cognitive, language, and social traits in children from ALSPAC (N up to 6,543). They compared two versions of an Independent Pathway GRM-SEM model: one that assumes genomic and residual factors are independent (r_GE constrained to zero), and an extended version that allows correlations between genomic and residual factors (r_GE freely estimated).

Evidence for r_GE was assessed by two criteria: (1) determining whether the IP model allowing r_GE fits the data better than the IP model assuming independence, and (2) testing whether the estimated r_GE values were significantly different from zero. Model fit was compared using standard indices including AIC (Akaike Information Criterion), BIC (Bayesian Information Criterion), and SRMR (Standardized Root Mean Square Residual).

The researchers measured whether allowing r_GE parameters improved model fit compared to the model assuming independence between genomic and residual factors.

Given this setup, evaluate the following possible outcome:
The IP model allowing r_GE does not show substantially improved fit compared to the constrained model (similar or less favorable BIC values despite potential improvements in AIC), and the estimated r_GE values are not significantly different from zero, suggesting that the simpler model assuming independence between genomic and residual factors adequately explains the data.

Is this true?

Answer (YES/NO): NO